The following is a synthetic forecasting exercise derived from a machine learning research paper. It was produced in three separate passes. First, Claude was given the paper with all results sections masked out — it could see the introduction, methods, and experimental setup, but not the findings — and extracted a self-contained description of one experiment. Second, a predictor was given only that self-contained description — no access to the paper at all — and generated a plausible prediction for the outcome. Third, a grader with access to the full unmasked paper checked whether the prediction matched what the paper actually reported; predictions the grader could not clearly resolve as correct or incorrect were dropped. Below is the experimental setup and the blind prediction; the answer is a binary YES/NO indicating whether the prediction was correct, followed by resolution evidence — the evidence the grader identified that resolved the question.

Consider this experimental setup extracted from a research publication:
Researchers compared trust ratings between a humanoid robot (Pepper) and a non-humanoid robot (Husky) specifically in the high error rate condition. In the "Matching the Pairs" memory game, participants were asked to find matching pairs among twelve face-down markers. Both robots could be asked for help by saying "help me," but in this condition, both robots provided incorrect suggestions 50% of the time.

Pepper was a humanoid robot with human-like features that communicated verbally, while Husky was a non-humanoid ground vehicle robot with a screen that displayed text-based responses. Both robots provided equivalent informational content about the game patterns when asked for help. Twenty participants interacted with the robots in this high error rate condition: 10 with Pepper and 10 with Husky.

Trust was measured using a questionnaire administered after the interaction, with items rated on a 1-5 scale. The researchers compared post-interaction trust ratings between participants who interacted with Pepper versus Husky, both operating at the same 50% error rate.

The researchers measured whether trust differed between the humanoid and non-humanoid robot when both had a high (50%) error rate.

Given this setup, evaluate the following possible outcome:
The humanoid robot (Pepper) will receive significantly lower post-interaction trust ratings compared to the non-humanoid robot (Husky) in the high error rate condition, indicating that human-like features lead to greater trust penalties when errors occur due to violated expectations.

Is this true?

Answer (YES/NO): NO